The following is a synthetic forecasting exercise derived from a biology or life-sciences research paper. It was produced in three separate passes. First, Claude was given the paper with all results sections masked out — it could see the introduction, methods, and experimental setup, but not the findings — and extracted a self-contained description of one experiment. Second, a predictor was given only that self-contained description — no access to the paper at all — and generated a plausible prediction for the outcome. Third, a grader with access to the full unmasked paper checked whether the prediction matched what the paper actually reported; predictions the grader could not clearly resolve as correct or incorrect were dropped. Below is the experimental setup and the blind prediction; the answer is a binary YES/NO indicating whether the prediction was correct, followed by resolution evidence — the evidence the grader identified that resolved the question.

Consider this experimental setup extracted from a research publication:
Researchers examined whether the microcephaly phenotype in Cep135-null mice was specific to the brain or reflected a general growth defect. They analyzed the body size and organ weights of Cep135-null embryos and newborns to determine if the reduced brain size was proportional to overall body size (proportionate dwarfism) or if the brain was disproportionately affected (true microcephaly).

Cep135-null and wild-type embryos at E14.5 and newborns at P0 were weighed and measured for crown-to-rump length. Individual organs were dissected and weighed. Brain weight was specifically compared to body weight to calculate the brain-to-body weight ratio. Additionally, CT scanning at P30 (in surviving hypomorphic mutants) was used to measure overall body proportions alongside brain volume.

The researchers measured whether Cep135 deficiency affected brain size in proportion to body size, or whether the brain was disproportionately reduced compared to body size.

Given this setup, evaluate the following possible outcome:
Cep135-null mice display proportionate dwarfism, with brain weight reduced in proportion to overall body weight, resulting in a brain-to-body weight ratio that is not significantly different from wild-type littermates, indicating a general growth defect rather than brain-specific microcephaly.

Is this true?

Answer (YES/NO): NO